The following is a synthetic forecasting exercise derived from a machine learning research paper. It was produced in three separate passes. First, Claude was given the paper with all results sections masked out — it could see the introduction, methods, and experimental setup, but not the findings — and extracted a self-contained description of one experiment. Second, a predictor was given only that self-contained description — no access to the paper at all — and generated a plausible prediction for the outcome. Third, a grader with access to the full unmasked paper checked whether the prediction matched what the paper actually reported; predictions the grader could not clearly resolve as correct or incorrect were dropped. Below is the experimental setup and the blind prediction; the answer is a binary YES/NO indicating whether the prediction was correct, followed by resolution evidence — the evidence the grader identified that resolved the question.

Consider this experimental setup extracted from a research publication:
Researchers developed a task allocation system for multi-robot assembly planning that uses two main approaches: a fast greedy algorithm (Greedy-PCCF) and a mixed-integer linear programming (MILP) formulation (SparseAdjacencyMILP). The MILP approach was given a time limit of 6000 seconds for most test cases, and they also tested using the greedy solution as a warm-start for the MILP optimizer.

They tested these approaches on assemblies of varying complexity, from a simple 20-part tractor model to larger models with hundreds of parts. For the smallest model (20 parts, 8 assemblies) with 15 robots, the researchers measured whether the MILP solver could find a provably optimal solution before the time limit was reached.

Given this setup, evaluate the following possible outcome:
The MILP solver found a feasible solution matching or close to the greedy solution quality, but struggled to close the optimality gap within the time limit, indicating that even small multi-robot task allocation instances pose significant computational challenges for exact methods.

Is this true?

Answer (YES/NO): NO